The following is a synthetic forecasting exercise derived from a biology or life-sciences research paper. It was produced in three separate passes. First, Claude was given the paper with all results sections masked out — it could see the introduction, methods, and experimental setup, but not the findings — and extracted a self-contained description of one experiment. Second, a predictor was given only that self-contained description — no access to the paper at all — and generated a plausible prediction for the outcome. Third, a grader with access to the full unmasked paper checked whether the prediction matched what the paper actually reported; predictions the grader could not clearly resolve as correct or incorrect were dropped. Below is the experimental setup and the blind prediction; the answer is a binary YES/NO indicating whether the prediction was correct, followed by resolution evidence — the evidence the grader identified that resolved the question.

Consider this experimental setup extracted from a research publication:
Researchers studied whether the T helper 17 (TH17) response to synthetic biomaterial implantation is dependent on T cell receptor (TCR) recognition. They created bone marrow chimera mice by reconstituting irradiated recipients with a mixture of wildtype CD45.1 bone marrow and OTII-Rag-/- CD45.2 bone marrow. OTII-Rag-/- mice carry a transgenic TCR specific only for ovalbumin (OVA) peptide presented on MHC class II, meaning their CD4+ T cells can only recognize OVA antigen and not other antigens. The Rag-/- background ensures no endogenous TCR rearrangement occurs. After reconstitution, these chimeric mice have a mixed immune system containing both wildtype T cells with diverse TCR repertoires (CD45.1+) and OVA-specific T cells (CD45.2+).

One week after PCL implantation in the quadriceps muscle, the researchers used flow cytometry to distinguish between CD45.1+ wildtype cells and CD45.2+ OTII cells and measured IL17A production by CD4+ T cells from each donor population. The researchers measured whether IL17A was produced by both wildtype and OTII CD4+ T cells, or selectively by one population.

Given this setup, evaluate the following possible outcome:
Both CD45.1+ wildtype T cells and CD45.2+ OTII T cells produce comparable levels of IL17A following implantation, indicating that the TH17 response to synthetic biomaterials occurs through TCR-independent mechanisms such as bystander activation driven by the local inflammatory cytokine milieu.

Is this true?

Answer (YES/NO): NO